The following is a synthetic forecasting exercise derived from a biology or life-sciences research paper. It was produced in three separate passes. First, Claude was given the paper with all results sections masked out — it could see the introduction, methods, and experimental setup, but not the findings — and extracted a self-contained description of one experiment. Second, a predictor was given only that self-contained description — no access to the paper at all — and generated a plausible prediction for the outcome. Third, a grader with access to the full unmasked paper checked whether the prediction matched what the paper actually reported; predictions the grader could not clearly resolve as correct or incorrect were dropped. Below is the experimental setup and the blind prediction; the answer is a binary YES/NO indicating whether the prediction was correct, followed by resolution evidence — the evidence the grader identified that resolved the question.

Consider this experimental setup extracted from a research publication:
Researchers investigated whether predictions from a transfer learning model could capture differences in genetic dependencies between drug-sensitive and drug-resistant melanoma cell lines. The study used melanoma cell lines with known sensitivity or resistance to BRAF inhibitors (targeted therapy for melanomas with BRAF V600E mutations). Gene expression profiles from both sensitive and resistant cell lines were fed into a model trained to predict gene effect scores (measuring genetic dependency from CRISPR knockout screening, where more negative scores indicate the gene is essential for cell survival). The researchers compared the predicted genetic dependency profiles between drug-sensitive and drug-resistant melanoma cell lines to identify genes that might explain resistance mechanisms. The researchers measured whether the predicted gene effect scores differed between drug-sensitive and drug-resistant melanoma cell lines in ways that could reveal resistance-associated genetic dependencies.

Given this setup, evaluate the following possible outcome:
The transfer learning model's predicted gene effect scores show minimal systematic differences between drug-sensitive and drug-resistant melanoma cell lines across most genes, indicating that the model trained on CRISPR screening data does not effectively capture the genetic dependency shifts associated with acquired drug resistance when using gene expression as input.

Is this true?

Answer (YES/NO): NO